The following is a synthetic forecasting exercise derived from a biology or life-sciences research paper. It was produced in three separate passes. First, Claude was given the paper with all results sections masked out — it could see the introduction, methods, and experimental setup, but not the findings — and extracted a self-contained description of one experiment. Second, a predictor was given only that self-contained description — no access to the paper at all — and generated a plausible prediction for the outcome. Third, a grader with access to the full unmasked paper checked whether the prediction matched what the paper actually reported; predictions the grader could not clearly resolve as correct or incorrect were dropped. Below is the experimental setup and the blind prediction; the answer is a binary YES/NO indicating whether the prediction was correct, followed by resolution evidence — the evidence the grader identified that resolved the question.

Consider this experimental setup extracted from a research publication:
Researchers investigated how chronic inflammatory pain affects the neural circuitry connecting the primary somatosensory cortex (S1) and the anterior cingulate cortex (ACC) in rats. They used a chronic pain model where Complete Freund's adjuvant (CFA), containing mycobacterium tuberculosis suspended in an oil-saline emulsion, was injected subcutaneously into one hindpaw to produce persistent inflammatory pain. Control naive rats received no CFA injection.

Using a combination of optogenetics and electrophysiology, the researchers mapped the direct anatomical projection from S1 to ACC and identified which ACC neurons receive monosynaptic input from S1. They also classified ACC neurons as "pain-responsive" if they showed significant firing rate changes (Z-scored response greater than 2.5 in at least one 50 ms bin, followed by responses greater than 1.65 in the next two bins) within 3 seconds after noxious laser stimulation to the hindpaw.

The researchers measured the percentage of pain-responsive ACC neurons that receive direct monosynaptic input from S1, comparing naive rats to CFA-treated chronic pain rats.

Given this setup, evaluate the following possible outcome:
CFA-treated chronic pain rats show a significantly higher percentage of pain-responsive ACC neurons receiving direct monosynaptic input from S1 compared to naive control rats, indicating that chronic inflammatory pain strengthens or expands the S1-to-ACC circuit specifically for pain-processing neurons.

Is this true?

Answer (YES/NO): YES